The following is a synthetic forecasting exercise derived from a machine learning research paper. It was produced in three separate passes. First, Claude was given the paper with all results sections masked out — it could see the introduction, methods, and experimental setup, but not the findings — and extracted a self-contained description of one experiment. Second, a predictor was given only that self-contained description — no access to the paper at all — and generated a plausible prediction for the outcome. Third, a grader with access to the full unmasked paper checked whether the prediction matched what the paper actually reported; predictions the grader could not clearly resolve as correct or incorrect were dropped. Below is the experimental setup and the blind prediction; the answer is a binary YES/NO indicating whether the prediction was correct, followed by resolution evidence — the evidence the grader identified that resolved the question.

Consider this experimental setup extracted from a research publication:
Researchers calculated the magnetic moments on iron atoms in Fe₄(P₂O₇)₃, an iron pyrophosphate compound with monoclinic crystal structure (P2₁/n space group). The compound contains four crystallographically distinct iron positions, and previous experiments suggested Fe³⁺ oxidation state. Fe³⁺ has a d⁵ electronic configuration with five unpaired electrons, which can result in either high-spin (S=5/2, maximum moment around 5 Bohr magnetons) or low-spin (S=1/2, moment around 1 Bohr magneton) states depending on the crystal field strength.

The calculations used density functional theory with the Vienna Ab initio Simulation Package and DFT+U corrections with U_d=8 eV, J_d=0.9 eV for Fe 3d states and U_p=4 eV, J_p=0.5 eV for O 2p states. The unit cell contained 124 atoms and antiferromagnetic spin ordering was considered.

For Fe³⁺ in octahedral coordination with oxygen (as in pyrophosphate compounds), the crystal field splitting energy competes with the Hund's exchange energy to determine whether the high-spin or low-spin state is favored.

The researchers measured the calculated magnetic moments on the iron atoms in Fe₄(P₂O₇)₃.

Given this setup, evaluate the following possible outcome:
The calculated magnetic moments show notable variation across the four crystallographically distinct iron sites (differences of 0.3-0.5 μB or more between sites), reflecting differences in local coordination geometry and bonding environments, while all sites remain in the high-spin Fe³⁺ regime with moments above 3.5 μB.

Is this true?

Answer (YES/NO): NO